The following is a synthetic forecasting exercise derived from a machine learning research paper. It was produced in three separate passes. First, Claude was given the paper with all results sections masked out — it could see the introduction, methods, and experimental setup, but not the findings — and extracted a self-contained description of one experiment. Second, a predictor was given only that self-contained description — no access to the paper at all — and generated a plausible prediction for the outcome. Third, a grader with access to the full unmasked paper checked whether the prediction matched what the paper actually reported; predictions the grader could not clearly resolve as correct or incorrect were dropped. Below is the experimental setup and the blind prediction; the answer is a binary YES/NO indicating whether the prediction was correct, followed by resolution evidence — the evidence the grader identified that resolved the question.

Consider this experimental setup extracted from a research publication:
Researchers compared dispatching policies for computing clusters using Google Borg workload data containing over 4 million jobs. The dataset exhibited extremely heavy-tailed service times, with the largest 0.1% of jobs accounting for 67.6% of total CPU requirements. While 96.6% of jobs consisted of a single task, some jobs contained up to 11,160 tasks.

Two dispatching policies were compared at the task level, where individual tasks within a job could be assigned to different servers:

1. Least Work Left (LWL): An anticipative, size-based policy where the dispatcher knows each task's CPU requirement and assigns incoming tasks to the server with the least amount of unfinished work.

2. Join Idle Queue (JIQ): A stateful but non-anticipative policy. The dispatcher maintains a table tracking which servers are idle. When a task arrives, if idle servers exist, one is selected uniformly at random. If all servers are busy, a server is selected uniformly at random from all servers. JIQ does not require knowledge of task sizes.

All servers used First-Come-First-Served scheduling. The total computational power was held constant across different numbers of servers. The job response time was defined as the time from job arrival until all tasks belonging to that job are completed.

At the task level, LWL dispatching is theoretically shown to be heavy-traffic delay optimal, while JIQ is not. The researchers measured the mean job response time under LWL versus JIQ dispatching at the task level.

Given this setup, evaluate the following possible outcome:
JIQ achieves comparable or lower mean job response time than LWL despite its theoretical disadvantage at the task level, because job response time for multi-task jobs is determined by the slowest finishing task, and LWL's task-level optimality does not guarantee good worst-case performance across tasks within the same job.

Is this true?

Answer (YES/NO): NO